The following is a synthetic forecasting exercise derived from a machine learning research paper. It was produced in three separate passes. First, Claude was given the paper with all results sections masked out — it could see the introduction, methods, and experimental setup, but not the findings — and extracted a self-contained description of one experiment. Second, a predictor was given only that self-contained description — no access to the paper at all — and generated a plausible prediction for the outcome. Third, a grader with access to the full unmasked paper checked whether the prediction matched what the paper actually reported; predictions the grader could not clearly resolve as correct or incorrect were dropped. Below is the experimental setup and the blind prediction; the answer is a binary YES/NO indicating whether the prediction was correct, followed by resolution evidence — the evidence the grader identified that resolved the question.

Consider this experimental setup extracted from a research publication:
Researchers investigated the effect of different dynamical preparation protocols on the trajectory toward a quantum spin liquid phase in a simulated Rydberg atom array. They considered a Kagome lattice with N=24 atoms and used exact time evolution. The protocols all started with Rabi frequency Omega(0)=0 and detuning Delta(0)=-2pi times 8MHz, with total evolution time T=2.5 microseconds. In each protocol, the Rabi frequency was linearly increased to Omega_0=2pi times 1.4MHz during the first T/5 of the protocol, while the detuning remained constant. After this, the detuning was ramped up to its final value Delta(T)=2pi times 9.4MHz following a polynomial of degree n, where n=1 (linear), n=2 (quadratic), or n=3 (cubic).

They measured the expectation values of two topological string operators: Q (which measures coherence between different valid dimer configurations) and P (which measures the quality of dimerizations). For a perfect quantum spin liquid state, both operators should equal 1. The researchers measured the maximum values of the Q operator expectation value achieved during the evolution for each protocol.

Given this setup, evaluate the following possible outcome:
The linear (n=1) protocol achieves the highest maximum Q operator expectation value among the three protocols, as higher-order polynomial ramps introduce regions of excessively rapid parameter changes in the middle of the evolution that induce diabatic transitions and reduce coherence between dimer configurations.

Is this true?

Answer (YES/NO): NO